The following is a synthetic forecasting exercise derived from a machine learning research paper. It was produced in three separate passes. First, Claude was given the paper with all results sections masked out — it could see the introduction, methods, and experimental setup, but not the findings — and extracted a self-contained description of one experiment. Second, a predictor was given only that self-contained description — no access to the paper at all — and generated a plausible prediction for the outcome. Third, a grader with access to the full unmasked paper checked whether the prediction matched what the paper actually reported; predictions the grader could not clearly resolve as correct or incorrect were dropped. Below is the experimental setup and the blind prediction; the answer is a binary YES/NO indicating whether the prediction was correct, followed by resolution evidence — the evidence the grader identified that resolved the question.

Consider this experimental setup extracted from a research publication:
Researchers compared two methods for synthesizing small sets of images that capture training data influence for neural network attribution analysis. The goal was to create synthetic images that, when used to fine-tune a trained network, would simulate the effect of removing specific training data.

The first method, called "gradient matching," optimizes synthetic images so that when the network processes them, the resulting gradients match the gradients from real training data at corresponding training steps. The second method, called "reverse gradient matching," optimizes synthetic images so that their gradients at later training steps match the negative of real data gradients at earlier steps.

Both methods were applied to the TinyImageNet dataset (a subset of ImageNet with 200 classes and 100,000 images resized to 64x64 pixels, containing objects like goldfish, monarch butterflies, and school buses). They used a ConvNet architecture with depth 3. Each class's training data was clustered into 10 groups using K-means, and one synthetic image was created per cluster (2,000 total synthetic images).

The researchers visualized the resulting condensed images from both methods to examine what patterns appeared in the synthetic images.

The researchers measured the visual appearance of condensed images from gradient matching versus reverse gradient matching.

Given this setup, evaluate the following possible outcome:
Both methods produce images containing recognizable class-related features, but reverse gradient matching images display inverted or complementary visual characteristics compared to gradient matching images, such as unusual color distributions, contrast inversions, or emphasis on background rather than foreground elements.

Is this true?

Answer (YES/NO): NO